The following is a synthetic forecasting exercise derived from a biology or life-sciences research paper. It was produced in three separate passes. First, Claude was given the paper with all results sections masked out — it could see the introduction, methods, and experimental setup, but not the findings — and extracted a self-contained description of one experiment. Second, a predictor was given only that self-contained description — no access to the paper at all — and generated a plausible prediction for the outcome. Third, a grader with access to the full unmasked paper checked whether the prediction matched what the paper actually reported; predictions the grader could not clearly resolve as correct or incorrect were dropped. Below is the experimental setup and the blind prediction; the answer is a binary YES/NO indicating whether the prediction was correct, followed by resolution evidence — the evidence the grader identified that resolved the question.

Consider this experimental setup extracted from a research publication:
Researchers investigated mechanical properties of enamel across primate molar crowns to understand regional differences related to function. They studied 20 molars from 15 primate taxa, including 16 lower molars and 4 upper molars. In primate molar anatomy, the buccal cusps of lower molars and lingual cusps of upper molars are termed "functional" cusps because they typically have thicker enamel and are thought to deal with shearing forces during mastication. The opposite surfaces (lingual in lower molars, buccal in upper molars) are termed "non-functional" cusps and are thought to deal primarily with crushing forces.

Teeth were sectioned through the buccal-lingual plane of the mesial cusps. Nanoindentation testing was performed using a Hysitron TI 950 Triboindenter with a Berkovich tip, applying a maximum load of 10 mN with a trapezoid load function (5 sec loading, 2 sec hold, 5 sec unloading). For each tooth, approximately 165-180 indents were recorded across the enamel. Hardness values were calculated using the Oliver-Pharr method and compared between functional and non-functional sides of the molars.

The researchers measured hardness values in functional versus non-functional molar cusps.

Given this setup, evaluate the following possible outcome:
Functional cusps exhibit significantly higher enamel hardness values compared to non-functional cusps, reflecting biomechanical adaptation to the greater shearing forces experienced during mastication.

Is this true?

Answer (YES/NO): NO